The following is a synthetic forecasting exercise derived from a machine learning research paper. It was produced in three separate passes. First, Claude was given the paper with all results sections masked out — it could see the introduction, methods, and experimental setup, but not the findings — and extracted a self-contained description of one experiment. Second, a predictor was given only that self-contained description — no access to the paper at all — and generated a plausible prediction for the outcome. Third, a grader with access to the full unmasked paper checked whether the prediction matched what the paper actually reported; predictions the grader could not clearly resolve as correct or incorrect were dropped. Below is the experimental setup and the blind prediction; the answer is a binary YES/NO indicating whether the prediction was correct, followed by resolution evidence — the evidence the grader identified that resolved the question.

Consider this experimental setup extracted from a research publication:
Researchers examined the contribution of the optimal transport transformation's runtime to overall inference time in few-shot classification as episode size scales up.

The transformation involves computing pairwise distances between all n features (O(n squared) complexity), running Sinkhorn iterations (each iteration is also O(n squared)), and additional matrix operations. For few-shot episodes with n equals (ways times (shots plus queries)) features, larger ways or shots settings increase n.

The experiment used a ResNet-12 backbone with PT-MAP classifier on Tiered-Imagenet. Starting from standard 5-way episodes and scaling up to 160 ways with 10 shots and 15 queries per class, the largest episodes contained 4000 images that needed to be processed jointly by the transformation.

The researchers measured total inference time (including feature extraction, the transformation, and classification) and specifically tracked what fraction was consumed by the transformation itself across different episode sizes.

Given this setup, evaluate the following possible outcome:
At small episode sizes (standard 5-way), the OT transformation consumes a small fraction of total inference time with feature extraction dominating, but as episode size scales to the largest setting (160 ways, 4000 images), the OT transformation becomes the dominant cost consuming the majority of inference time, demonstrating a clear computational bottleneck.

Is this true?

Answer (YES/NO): NO